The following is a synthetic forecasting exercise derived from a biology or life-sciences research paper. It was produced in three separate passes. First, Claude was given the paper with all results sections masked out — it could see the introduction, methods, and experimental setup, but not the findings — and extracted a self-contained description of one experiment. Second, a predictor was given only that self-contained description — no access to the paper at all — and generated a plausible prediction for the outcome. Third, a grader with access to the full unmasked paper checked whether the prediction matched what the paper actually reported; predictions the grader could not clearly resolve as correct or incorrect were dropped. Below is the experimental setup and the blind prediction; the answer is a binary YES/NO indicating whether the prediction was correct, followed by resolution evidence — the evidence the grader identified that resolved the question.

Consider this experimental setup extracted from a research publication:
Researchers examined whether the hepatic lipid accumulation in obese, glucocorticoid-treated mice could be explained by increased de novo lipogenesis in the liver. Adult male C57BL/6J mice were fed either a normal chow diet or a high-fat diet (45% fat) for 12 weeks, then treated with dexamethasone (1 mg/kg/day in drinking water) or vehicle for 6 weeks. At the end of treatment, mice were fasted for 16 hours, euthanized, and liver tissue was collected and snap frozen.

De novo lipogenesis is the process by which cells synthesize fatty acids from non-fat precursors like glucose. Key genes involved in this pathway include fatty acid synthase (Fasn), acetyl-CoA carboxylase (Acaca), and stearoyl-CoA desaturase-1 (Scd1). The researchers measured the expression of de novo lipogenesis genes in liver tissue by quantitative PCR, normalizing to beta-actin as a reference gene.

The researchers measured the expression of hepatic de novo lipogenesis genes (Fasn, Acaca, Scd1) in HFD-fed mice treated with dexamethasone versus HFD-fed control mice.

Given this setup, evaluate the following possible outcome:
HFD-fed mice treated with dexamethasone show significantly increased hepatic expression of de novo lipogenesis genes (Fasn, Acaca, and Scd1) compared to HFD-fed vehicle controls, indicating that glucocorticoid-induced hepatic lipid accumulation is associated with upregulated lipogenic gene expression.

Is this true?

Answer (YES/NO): NO